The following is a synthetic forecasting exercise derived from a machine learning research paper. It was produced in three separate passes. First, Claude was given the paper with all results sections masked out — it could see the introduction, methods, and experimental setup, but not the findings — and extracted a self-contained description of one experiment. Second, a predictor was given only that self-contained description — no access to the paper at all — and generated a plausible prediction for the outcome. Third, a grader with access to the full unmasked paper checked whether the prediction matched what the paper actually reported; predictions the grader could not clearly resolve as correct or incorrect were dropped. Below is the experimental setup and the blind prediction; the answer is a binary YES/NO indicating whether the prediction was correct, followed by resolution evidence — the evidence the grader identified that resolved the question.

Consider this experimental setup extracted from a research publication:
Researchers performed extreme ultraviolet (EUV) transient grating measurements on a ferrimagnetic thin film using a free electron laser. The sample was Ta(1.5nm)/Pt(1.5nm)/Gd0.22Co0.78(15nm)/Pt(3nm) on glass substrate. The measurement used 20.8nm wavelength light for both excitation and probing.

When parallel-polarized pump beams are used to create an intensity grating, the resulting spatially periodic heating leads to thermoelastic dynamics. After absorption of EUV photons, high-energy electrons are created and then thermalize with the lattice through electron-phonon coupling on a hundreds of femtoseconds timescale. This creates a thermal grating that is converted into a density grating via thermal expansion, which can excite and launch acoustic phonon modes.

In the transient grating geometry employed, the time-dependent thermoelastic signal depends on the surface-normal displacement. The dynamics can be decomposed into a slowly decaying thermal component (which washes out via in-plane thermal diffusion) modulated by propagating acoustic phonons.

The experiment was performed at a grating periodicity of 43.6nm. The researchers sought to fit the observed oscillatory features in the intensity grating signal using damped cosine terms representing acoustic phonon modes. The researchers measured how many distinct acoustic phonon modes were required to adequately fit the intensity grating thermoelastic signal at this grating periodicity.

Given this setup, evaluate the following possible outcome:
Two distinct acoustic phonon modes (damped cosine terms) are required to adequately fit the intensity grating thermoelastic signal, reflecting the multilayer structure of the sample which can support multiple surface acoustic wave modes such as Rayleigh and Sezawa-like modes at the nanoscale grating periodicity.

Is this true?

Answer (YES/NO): NO